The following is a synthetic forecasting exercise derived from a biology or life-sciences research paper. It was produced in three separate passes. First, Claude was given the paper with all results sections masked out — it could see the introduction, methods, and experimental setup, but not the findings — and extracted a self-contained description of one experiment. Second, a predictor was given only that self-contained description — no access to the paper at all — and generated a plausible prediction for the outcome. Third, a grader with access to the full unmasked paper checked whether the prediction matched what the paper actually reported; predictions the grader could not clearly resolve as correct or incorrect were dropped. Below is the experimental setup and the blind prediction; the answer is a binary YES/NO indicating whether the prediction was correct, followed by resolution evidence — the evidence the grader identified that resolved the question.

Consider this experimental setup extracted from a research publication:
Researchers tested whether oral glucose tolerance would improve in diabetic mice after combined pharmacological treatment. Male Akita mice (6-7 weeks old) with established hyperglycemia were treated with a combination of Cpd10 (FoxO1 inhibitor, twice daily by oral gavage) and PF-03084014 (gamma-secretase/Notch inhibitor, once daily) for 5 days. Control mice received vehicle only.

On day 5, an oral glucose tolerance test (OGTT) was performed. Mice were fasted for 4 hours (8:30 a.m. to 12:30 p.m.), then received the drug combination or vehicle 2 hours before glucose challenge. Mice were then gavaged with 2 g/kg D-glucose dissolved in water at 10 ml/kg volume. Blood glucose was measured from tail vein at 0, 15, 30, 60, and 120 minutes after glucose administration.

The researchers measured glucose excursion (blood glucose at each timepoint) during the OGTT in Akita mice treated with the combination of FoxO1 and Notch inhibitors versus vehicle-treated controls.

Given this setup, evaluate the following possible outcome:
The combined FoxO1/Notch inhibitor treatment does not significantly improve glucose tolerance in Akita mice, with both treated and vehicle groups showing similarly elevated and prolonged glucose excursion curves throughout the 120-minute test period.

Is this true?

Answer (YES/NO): NO